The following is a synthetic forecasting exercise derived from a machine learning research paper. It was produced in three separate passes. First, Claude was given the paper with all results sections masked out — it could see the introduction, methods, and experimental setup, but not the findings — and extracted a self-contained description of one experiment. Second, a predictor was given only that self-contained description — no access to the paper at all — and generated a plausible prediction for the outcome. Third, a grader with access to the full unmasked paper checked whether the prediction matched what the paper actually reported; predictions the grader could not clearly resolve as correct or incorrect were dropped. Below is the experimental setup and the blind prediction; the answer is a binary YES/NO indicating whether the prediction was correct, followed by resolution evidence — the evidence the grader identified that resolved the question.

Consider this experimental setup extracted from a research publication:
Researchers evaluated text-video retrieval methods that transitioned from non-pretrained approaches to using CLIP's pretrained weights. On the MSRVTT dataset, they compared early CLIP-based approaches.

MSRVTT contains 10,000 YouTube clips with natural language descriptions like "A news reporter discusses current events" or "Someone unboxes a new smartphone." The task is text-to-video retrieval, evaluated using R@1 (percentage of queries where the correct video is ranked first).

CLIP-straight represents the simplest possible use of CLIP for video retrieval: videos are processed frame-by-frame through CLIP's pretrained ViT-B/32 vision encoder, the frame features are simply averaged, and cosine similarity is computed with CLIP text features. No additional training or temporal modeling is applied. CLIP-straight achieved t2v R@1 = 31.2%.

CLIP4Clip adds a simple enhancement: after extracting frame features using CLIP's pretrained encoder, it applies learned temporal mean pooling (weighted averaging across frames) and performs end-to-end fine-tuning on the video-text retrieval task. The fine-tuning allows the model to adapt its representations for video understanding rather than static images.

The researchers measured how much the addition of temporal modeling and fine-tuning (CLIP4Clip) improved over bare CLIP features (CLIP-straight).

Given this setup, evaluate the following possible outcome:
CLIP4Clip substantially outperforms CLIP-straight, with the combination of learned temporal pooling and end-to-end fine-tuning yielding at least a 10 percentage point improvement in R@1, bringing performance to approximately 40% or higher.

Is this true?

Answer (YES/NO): YES